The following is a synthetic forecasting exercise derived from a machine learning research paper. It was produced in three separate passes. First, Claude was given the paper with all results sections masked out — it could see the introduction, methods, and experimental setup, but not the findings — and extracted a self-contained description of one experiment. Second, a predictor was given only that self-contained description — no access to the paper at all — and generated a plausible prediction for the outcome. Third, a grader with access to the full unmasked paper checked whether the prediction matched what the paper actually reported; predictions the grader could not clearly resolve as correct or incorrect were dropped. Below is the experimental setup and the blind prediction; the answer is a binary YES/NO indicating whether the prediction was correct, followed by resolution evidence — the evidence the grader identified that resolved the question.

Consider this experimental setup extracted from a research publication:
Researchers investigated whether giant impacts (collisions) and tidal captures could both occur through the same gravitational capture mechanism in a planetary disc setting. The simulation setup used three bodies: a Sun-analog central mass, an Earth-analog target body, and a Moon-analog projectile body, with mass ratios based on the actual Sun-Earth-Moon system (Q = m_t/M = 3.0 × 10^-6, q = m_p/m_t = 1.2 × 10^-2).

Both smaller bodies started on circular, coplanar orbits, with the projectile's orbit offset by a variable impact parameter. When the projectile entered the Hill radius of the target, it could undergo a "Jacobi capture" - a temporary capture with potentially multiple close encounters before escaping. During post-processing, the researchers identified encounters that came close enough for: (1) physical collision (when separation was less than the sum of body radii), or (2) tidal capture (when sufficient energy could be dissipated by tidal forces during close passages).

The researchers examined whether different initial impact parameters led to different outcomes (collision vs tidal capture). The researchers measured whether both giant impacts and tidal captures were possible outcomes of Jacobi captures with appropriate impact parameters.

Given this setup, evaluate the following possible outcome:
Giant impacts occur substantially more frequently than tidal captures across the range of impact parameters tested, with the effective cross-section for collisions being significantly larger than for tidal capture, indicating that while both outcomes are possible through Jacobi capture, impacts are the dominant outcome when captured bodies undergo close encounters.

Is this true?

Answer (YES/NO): NO